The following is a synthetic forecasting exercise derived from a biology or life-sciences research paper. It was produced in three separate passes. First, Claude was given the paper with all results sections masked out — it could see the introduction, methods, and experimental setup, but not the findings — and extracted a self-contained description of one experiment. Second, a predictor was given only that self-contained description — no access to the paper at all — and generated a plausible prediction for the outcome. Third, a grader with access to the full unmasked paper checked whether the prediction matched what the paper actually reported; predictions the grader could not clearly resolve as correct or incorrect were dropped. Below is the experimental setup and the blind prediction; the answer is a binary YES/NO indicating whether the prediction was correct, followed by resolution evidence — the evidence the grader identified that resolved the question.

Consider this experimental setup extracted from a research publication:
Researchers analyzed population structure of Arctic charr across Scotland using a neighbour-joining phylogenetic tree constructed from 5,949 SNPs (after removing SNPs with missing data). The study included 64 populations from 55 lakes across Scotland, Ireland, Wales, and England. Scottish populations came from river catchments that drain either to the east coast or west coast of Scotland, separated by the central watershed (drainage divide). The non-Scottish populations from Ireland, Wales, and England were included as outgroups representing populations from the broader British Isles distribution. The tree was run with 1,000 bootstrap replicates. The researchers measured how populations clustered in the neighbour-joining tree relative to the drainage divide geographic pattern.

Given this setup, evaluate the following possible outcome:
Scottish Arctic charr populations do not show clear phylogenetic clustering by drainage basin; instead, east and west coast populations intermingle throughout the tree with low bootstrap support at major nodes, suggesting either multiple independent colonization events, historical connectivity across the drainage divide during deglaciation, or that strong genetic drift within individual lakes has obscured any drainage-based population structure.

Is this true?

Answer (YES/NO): NO